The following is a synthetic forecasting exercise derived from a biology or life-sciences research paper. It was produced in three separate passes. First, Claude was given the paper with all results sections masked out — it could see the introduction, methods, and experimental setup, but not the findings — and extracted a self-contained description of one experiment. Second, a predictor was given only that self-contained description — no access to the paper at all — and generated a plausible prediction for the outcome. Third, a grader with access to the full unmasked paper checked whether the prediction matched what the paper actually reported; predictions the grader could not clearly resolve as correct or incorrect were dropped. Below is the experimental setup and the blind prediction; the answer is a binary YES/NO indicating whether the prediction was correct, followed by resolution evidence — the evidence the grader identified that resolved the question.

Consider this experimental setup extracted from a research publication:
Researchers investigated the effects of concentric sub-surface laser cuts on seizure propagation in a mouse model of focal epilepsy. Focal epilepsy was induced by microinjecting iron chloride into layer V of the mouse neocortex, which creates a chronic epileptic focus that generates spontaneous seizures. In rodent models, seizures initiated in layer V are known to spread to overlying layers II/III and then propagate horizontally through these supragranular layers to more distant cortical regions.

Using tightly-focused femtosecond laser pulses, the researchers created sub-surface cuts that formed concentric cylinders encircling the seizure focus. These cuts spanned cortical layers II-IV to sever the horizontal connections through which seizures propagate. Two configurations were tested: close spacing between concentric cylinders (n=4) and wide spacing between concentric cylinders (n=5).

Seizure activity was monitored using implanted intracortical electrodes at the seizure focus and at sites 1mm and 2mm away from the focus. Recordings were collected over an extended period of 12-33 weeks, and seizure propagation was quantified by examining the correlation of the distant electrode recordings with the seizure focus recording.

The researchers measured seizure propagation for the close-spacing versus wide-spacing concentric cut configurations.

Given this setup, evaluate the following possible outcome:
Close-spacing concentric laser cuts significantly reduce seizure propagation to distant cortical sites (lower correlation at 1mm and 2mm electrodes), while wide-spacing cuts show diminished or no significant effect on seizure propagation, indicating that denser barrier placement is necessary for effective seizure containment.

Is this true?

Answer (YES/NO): NO